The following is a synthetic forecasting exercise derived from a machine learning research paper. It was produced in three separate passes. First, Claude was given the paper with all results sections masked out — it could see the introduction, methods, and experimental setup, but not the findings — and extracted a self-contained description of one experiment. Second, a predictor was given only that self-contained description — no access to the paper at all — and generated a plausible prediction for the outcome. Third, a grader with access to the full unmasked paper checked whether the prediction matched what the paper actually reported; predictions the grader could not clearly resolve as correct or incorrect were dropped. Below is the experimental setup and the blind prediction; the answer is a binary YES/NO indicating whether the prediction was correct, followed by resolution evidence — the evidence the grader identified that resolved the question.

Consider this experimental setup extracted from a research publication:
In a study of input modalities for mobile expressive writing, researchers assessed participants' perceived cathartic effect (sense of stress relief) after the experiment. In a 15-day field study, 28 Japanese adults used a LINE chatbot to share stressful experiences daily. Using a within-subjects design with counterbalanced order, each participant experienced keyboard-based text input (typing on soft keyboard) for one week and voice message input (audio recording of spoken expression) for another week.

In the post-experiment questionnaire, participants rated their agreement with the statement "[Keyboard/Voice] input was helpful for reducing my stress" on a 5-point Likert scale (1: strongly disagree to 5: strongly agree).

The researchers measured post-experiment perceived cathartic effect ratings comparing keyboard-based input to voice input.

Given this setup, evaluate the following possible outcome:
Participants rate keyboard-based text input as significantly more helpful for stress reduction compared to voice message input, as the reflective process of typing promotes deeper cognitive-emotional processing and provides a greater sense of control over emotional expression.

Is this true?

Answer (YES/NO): YES